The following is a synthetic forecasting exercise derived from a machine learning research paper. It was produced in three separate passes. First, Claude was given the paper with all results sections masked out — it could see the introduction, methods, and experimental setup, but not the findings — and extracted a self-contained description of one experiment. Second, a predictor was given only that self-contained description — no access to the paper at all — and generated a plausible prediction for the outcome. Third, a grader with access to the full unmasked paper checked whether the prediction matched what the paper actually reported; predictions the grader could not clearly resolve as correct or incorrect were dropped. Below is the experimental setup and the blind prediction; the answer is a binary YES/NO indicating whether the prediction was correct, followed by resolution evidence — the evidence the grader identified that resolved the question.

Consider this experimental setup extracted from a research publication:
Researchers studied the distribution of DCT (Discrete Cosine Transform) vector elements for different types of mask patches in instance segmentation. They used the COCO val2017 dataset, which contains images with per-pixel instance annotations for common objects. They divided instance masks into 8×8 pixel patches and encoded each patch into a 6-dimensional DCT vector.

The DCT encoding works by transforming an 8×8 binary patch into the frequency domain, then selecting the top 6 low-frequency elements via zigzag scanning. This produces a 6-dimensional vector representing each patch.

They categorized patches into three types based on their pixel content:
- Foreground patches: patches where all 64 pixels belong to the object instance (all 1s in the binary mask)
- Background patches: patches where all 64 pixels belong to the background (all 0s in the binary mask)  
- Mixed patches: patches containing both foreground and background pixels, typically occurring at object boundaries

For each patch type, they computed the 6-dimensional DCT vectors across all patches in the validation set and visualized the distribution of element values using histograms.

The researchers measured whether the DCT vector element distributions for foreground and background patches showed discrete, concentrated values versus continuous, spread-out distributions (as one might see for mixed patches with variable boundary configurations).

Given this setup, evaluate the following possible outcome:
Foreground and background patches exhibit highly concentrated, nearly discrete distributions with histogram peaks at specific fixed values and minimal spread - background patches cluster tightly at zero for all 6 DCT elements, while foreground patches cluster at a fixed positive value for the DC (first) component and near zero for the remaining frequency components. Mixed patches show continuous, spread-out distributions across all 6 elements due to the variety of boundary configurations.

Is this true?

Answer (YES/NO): YES